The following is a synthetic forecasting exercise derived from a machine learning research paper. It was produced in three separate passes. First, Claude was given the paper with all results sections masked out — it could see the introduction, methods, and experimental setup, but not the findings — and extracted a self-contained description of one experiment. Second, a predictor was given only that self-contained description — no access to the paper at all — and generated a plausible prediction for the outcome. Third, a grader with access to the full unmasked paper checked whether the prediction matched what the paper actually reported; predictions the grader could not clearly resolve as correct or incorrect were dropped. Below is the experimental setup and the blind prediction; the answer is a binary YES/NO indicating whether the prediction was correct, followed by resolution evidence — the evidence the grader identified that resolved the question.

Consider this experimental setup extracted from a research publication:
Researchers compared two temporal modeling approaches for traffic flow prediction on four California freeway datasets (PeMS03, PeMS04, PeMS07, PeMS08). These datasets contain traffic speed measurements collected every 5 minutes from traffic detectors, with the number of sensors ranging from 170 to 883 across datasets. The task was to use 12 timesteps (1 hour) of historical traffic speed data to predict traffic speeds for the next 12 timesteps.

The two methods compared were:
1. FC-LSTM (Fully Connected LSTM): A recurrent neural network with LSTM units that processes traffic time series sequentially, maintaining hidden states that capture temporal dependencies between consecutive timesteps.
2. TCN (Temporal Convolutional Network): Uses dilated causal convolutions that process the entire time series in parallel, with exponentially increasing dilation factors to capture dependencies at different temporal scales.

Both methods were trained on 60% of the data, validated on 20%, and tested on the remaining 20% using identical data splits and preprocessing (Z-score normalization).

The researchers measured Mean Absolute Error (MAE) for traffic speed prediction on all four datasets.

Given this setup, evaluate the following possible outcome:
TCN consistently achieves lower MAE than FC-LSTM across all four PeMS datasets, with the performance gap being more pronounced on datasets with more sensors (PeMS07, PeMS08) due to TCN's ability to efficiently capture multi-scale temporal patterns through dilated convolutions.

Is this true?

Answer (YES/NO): NO